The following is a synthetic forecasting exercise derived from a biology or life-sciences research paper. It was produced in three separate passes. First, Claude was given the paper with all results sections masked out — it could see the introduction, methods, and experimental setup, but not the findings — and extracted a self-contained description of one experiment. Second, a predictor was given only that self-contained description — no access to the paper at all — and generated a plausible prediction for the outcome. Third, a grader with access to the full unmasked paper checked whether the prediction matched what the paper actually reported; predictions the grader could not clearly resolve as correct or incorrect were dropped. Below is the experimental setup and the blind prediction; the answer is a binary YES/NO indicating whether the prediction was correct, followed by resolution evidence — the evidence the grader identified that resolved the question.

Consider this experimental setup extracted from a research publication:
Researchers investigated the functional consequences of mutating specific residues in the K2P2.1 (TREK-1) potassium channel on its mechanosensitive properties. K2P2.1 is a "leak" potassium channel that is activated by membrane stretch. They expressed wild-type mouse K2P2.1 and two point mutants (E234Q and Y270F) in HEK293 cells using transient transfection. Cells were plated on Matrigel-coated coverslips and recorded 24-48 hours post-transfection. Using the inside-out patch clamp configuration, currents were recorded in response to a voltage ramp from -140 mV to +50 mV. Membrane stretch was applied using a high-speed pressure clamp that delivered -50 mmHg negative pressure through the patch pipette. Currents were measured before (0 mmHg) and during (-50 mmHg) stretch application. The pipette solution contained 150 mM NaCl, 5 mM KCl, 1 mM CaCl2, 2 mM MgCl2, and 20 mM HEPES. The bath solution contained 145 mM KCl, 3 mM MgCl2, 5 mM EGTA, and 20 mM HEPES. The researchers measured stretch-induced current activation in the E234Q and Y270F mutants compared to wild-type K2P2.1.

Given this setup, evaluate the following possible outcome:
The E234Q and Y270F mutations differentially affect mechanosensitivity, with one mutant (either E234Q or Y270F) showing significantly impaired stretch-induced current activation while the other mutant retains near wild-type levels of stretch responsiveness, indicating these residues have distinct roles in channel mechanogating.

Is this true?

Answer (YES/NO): NO